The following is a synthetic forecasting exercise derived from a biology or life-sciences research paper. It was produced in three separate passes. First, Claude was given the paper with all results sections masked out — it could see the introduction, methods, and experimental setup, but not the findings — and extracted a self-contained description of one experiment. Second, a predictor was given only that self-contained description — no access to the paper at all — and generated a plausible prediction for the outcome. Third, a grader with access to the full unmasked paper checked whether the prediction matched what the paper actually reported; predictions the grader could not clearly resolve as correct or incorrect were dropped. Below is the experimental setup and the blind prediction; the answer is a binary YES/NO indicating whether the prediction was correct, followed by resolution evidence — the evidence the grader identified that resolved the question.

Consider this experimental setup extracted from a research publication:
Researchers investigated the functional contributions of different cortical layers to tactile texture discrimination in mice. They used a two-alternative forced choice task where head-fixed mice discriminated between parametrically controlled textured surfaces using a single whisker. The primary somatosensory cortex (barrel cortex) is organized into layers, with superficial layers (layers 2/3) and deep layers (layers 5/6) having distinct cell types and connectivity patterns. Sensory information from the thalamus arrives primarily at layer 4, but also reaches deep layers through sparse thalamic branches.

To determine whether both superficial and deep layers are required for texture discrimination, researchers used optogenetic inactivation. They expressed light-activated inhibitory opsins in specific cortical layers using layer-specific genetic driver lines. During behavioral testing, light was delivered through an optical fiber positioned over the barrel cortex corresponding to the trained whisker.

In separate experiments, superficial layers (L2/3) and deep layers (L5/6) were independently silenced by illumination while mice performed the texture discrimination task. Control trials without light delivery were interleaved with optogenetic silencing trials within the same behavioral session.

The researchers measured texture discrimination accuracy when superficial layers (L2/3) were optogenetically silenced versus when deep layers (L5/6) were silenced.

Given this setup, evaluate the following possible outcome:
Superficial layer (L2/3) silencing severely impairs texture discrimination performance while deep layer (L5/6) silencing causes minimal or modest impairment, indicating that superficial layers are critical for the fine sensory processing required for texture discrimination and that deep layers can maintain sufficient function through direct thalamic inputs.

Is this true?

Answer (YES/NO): NO